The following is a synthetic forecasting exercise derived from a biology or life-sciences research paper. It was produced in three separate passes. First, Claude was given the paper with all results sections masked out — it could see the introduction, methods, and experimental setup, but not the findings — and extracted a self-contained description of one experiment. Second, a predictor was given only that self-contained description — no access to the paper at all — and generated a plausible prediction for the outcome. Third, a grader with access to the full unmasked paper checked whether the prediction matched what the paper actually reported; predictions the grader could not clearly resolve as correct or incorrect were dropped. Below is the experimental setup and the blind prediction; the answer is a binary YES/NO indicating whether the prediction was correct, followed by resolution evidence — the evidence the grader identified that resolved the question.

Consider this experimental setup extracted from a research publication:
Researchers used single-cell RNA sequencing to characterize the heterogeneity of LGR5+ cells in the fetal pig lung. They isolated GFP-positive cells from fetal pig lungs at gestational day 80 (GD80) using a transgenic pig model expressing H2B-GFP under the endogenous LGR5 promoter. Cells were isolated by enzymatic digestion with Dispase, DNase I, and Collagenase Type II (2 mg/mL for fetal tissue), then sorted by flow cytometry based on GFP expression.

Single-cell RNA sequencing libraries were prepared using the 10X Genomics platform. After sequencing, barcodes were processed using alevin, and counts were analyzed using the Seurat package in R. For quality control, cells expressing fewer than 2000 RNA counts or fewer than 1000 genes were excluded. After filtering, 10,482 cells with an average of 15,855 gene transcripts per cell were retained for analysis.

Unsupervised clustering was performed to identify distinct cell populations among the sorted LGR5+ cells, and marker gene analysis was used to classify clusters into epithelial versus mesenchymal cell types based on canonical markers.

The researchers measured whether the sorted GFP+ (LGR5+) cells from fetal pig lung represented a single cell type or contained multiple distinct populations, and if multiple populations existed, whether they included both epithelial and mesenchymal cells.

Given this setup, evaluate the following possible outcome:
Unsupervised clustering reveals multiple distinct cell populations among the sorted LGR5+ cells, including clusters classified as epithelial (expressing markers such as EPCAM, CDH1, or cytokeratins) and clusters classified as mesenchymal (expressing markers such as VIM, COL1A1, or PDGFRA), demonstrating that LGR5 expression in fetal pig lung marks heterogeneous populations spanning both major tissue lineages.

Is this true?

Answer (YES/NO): YES